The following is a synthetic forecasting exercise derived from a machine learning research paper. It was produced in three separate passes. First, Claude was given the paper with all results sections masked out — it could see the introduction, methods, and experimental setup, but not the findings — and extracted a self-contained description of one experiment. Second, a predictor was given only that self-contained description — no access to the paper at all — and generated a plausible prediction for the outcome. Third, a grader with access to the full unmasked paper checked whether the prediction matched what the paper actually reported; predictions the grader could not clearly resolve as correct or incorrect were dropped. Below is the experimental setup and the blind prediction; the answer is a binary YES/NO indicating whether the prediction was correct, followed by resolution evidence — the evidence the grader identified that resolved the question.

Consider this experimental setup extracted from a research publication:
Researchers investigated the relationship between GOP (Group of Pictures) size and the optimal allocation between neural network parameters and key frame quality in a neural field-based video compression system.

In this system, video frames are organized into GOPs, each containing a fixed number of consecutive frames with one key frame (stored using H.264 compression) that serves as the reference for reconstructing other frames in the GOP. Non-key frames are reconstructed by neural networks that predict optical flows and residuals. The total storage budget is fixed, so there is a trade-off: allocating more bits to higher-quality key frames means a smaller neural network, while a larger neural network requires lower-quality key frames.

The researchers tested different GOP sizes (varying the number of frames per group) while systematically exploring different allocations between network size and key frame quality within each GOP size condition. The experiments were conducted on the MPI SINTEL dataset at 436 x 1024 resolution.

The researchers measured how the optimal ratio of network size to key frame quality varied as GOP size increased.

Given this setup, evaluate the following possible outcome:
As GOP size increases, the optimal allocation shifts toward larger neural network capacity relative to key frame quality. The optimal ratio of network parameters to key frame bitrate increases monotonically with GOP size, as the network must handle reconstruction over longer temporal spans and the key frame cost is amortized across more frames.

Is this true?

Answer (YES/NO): YES